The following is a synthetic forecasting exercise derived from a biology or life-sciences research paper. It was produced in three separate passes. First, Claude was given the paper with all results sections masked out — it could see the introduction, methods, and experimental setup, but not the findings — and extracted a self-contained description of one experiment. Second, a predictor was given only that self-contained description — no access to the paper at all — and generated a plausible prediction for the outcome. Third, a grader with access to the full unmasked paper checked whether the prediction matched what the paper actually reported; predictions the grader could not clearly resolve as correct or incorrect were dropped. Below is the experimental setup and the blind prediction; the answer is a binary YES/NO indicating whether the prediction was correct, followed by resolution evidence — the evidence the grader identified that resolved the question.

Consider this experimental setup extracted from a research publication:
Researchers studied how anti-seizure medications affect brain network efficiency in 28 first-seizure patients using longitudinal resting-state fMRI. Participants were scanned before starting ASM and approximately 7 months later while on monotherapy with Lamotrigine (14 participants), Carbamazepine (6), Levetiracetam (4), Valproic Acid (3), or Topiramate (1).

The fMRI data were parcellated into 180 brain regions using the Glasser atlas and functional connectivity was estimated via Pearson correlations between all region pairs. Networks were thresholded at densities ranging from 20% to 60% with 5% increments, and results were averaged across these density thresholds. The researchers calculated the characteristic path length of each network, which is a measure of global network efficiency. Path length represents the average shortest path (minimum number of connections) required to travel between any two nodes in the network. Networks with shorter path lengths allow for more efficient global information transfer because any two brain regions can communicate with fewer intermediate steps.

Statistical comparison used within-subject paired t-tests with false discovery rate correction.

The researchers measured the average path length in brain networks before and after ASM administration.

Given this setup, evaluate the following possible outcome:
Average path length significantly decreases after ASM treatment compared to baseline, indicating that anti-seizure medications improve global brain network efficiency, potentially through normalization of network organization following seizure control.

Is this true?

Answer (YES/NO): YES